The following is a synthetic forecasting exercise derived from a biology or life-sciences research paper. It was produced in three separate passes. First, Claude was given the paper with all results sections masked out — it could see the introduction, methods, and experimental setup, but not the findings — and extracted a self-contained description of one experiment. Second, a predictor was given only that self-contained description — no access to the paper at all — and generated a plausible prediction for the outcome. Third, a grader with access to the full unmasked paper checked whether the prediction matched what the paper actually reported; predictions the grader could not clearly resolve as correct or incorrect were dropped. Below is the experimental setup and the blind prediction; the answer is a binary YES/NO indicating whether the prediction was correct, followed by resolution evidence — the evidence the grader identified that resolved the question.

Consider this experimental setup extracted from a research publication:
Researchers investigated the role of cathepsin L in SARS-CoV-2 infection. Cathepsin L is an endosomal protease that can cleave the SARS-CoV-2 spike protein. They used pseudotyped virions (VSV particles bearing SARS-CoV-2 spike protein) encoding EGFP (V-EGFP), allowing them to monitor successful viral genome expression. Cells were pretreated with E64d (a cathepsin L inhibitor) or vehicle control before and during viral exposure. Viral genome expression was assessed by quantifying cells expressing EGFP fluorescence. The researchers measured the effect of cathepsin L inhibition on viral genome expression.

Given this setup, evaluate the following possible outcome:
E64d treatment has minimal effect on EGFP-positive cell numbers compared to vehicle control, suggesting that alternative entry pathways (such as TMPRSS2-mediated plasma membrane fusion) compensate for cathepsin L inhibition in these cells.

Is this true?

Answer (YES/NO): NO